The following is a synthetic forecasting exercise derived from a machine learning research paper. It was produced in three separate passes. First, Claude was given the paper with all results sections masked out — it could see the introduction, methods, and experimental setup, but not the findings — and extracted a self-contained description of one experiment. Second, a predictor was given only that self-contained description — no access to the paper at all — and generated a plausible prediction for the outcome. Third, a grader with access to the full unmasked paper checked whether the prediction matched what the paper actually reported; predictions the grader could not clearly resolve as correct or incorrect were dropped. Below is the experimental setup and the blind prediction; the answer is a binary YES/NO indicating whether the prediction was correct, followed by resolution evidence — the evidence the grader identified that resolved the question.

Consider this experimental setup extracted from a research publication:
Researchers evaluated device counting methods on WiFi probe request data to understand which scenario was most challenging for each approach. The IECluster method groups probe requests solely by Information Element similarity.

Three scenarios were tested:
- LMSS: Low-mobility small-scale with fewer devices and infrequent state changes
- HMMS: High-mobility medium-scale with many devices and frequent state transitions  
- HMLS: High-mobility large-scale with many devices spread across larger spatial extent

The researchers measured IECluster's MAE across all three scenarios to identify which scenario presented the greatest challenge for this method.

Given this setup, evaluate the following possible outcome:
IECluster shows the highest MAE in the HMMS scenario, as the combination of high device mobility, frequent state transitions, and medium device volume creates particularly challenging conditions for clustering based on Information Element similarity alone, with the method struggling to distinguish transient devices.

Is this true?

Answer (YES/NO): NO